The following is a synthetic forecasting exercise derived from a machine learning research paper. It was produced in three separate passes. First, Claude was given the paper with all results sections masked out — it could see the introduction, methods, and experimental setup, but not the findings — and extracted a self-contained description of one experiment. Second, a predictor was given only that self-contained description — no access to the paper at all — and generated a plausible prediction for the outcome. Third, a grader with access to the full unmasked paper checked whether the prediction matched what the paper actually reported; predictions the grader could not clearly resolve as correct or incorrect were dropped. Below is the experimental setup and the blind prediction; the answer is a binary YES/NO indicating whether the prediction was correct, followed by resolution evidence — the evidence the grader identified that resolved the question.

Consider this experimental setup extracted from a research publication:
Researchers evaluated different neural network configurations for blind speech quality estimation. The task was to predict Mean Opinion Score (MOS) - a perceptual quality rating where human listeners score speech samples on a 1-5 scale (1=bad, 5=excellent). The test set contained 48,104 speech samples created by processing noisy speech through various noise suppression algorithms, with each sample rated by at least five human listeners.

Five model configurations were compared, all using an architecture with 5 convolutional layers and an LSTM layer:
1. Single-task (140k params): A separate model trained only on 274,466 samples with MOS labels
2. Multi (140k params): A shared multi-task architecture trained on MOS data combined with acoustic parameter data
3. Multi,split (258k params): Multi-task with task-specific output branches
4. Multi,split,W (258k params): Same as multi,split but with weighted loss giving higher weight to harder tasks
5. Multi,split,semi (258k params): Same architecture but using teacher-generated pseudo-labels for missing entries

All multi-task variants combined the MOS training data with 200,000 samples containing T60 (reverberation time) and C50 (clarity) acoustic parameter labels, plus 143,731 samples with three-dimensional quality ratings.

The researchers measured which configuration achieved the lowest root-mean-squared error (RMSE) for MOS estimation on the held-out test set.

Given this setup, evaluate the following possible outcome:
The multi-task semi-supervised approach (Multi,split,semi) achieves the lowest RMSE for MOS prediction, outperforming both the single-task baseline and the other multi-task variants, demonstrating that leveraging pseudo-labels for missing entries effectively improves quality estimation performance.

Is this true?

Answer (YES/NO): NO